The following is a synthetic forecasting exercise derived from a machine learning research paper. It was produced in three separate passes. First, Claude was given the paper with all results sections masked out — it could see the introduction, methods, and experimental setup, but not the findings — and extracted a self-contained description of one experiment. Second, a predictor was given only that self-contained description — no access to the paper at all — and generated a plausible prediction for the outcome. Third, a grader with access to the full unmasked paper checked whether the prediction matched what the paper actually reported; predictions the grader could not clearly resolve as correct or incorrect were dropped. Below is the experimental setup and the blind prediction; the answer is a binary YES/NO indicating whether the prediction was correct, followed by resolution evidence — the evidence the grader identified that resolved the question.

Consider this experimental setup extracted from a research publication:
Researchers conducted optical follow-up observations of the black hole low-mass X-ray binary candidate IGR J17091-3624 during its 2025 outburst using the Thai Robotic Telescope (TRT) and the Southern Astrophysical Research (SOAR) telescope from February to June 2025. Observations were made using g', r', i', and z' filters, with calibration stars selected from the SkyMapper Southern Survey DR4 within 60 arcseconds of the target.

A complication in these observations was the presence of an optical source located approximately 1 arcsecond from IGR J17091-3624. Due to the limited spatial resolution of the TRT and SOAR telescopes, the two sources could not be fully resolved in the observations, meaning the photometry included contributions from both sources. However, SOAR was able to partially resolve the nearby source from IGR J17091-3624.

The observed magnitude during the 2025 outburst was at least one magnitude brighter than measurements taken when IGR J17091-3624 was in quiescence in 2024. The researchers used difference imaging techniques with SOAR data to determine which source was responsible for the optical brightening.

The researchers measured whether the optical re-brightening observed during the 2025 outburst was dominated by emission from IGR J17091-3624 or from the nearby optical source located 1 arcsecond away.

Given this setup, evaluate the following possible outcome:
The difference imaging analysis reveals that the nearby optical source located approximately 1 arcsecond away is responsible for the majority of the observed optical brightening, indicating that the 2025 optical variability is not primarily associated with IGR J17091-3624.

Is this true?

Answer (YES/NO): NO